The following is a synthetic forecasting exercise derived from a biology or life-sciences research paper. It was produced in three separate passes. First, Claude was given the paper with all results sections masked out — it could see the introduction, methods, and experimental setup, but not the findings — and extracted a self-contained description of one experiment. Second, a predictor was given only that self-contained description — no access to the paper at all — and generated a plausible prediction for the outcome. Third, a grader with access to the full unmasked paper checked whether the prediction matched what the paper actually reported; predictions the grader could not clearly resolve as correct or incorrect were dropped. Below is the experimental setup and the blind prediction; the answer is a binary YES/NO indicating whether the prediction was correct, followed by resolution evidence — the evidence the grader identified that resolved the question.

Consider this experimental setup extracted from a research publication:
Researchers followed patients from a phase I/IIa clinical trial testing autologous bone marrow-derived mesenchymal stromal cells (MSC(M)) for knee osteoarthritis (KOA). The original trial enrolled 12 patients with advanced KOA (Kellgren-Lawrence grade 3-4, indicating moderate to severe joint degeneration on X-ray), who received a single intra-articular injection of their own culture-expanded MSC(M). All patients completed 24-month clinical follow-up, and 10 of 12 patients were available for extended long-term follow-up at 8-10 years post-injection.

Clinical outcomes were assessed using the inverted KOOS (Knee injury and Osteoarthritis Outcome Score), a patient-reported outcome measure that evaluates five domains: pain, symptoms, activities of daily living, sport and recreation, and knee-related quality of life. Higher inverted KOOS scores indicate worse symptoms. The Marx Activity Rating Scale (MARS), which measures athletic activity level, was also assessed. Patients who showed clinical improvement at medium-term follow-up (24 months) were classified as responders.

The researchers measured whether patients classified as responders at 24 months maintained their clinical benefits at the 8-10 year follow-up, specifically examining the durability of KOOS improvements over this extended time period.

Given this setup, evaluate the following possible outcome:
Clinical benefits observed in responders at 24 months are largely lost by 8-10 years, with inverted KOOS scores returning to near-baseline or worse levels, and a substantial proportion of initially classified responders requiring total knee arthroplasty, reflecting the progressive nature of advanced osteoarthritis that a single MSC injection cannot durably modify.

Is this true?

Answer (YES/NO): NO